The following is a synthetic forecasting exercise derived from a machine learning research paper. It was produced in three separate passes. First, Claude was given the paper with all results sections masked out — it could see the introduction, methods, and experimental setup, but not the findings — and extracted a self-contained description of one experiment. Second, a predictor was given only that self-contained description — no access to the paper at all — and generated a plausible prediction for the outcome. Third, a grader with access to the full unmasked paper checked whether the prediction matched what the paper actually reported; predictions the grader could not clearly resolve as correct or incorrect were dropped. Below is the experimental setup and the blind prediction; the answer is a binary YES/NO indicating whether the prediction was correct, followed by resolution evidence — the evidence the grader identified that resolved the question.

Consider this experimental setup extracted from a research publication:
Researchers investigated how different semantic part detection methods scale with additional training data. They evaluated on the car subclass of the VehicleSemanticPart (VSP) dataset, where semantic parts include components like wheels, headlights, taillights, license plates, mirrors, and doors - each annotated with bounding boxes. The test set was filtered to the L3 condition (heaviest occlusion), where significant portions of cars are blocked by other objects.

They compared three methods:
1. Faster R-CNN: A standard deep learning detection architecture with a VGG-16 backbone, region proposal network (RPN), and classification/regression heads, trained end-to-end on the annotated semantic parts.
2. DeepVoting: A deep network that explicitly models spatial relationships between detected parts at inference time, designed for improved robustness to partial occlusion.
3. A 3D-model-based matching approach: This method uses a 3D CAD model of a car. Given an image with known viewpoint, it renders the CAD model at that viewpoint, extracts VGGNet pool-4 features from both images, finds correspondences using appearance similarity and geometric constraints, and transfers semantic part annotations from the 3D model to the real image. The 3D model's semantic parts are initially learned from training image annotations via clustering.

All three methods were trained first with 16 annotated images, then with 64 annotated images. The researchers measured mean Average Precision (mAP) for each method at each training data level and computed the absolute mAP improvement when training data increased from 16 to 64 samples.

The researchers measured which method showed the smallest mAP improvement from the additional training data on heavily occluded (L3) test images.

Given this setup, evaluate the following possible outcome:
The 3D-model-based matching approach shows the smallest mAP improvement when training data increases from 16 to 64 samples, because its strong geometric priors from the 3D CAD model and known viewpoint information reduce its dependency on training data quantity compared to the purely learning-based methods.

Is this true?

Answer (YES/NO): YES